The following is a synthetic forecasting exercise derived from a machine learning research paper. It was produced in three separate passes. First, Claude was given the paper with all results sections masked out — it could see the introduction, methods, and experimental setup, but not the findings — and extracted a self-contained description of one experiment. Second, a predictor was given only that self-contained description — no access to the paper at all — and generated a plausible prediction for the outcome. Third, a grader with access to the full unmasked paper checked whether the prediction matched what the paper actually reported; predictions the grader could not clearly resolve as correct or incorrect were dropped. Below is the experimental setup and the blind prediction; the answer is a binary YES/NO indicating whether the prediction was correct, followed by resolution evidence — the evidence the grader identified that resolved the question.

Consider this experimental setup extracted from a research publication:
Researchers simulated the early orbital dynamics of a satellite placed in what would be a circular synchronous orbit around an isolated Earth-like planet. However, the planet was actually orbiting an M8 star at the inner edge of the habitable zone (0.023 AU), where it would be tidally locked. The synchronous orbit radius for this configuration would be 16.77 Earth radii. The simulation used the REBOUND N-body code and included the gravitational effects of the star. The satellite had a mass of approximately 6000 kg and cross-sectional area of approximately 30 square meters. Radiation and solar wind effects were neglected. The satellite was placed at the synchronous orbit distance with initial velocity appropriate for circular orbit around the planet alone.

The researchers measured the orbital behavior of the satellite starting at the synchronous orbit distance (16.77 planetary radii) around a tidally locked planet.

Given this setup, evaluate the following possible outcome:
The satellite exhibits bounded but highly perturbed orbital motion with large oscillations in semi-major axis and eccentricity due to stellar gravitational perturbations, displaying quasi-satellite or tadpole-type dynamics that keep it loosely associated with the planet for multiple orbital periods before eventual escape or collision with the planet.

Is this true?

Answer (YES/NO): NO